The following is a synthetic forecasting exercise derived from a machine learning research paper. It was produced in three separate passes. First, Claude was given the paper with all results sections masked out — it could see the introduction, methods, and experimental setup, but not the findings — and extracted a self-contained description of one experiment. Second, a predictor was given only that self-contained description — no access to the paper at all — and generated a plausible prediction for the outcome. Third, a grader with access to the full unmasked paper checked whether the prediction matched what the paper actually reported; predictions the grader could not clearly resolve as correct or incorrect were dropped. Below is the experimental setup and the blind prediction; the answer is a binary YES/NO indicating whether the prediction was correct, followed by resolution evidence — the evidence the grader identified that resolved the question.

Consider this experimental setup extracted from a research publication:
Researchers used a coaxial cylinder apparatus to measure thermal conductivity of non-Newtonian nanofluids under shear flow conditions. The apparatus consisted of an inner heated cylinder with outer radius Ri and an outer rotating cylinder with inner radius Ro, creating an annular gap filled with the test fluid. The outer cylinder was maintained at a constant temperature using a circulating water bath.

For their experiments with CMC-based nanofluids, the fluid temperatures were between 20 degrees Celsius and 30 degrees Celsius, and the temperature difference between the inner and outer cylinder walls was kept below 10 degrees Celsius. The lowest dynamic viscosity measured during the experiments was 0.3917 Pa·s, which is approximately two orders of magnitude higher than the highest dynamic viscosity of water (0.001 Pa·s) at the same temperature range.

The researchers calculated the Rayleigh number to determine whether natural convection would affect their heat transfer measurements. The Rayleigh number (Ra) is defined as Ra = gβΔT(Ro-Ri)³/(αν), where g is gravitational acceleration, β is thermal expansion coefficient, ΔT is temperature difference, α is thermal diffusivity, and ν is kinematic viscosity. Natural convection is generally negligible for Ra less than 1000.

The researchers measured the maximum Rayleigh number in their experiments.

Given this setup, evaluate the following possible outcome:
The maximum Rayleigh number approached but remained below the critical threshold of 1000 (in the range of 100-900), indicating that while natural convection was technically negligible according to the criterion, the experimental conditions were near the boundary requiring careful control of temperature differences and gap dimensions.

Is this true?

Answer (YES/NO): NO